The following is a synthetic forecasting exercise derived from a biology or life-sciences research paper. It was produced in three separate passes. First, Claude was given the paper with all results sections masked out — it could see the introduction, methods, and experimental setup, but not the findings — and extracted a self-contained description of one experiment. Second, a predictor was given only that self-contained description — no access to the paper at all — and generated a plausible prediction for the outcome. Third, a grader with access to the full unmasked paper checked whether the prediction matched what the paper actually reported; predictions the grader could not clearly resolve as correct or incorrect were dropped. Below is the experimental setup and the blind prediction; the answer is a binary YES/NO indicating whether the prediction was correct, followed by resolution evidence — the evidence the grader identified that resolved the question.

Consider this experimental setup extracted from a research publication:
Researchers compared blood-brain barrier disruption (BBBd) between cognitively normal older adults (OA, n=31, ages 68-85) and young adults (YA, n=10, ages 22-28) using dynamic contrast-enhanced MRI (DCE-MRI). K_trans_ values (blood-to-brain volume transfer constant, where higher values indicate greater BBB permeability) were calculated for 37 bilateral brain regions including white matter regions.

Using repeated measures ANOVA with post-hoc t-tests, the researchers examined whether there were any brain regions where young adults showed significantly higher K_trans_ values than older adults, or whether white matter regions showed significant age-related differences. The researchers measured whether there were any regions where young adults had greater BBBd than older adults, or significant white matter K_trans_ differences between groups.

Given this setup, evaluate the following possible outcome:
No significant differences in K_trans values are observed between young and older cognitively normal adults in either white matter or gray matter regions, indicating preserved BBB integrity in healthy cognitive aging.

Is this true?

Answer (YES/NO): NO